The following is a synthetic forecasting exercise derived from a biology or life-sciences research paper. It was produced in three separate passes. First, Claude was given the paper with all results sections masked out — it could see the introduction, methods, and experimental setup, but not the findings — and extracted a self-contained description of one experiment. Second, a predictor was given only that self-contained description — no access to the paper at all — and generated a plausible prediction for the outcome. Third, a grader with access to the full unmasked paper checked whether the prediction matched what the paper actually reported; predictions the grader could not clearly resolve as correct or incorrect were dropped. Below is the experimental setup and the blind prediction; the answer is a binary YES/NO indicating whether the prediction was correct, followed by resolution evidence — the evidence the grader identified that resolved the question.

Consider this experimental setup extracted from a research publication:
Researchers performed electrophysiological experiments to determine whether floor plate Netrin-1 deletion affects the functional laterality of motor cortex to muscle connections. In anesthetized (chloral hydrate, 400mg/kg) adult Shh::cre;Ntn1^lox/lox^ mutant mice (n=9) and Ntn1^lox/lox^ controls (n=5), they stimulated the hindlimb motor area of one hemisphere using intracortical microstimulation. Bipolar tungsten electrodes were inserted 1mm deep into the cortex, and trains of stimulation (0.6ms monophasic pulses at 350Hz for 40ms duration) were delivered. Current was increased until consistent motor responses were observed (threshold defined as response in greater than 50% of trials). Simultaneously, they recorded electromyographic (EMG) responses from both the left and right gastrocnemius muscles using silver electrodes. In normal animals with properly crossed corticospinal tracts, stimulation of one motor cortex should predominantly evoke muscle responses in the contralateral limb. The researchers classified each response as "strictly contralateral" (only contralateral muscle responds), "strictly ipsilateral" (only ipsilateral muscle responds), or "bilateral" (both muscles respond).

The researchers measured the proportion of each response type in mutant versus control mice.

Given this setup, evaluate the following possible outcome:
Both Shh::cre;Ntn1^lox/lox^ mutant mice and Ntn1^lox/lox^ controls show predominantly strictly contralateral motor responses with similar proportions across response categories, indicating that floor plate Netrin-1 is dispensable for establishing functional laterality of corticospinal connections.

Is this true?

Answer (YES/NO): NO